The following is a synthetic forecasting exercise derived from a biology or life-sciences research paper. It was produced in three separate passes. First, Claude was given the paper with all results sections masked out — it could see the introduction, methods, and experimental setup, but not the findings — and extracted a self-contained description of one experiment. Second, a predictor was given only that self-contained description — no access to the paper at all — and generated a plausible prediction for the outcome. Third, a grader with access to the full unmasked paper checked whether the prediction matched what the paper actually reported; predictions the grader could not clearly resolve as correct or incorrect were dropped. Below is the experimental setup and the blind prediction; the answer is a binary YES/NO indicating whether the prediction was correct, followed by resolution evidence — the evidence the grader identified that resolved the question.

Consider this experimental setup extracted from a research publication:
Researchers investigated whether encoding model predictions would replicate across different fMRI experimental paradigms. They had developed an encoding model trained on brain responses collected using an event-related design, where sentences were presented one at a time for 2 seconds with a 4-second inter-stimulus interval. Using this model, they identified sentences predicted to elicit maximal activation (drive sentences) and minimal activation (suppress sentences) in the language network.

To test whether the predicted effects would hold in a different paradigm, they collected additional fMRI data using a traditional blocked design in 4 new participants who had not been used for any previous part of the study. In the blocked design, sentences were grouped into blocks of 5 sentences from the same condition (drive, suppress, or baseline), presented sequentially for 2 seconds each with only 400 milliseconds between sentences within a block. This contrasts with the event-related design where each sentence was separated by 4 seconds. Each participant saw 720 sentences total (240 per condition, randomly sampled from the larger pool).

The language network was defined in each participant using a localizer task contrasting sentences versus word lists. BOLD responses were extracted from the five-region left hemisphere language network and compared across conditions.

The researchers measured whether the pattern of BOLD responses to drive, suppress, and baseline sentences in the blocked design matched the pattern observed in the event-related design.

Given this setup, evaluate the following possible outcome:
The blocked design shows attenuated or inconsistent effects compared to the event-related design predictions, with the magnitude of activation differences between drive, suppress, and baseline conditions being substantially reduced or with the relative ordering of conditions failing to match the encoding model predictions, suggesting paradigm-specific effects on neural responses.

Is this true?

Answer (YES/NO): NO